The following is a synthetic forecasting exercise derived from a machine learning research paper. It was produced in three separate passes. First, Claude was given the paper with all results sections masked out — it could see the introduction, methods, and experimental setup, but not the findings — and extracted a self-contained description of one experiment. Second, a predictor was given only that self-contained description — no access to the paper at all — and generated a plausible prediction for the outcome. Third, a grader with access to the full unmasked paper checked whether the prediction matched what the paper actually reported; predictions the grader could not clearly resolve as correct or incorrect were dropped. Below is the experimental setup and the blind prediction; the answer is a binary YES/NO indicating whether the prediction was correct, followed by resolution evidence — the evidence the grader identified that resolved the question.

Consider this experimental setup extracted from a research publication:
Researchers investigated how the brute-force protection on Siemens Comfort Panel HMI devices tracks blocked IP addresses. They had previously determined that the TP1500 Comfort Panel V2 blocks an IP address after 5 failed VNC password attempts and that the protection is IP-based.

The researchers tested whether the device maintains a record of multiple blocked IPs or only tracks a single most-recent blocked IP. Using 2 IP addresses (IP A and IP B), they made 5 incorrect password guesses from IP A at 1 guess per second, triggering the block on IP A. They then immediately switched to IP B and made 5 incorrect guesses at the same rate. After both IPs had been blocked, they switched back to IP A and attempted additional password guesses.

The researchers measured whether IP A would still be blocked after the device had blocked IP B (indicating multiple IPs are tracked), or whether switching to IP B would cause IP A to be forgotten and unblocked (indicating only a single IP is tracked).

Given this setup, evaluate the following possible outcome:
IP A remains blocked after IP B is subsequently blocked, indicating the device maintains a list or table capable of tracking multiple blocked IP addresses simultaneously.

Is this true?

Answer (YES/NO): YES